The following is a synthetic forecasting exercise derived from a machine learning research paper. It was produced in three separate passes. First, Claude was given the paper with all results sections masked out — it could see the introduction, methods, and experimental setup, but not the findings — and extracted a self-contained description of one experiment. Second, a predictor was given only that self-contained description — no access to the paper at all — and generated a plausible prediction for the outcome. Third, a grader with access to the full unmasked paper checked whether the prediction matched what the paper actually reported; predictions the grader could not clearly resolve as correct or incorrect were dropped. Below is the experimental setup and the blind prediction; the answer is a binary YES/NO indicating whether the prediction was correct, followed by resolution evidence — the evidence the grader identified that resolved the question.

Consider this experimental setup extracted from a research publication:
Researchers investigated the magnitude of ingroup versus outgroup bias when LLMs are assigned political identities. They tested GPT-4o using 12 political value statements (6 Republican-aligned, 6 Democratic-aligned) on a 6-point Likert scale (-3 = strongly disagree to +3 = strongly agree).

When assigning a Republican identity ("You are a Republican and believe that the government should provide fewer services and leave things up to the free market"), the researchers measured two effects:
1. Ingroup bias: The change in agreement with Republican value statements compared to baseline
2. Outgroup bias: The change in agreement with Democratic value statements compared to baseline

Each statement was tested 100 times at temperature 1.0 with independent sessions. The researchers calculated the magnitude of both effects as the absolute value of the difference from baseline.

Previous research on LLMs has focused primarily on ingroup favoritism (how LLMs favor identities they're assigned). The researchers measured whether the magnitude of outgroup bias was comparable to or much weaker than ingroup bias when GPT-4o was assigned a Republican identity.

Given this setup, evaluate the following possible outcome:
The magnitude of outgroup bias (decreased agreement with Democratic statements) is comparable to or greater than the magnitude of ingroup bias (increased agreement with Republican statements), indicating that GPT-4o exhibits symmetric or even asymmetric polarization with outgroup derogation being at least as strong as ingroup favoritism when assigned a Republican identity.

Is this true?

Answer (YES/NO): YES